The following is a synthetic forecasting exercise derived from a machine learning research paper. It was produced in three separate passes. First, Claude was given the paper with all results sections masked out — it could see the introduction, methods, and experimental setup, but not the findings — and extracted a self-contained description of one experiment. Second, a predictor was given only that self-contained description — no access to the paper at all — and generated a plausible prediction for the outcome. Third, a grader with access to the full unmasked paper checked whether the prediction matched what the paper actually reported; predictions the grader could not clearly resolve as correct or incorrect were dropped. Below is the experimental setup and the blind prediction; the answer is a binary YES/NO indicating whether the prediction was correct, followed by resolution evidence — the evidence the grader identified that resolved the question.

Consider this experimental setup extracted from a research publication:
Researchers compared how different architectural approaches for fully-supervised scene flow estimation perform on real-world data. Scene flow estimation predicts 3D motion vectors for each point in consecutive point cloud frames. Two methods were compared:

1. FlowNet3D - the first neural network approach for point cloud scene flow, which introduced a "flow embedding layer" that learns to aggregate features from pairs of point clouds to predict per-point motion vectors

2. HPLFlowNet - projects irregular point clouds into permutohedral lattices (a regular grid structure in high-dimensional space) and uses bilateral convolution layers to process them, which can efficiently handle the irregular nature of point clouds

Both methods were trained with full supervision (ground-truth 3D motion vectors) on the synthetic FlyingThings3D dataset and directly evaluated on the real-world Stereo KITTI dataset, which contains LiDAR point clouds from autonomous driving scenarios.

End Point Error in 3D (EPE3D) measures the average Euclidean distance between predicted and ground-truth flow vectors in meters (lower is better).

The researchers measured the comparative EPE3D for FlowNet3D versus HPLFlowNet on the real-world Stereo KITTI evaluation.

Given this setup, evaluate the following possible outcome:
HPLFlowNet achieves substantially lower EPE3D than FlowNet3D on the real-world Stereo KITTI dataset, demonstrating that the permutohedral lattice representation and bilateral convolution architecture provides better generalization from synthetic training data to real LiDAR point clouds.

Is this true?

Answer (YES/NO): YES